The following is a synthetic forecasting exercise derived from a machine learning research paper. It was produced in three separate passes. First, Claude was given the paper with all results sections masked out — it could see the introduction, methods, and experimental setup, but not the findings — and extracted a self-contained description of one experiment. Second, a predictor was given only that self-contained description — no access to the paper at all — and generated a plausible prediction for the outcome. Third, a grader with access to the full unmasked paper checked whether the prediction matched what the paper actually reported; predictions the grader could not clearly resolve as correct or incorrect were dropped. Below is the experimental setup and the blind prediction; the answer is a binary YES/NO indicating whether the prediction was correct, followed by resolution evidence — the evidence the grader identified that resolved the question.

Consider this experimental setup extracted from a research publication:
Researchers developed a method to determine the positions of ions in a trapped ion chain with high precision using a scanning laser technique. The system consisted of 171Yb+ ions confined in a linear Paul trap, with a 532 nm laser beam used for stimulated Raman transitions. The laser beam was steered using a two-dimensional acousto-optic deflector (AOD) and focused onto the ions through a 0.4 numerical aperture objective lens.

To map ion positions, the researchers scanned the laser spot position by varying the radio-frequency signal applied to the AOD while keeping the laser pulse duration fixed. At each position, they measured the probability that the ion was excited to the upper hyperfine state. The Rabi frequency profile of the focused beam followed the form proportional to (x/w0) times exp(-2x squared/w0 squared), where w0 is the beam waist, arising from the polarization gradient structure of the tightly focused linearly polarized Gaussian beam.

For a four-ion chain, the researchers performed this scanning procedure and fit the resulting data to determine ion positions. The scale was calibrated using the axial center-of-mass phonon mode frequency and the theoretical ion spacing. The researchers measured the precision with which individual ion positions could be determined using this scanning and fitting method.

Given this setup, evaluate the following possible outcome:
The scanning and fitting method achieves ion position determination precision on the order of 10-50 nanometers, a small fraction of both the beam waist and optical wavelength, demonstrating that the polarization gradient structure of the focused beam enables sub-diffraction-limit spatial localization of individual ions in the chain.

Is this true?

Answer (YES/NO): NO